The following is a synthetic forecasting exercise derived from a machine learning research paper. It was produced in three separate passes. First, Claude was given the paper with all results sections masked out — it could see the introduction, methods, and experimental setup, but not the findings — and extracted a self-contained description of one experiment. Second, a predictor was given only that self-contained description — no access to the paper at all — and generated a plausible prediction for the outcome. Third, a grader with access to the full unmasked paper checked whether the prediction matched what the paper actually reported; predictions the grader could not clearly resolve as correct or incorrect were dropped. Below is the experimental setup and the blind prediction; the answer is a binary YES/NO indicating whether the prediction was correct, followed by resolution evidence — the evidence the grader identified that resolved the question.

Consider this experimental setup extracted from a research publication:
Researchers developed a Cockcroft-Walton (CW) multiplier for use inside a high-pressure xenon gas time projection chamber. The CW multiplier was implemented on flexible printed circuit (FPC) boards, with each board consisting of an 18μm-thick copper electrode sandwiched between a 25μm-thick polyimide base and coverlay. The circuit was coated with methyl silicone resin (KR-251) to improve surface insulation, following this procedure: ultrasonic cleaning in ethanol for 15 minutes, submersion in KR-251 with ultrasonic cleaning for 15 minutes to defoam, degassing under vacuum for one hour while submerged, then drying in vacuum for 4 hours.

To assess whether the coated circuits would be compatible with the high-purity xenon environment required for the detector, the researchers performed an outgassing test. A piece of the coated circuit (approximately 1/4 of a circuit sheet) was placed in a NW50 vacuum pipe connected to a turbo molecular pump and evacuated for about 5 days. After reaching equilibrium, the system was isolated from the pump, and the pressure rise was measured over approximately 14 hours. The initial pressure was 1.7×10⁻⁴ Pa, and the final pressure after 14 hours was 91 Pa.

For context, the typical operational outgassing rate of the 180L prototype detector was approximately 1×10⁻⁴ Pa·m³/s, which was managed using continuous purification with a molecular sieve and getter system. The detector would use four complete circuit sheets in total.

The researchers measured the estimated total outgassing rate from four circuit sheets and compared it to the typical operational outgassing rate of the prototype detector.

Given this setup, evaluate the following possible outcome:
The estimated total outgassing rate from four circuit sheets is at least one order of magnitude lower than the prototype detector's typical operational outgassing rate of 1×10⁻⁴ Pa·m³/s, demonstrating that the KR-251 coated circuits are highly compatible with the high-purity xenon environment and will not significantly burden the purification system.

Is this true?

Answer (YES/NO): NO